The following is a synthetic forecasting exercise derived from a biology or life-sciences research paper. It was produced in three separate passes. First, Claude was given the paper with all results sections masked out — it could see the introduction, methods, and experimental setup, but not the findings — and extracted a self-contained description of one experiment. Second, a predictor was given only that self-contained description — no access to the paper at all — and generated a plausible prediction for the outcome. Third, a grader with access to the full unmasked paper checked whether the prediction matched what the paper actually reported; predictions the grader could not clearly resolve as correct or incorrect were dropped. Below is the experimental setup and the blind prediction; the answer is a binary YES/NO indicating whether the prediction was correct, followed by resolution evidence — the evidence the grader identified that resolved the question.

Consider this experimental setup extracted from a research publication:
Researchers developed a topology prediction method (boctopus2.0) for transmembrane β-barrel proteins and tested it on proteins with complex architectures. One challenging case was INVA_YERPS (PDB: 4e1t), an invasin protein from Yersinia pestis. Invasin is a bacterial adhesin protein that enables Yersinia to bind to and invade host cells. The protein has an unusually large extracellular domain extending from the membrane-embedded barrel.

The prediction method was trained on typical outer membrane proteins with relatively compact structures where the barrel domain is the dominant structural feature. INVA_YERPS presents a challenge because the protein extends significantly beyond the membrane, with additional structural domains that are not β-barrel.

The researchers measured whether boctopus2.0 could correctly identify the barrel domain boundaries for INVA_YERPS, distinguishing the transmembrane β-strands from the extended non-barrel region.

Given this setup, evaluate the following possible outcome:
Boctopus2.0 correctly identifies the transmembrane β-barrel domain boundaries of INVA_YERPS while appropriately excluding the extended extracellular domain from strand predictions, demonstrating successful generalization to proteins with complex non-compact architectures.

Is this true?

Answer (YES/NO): NO